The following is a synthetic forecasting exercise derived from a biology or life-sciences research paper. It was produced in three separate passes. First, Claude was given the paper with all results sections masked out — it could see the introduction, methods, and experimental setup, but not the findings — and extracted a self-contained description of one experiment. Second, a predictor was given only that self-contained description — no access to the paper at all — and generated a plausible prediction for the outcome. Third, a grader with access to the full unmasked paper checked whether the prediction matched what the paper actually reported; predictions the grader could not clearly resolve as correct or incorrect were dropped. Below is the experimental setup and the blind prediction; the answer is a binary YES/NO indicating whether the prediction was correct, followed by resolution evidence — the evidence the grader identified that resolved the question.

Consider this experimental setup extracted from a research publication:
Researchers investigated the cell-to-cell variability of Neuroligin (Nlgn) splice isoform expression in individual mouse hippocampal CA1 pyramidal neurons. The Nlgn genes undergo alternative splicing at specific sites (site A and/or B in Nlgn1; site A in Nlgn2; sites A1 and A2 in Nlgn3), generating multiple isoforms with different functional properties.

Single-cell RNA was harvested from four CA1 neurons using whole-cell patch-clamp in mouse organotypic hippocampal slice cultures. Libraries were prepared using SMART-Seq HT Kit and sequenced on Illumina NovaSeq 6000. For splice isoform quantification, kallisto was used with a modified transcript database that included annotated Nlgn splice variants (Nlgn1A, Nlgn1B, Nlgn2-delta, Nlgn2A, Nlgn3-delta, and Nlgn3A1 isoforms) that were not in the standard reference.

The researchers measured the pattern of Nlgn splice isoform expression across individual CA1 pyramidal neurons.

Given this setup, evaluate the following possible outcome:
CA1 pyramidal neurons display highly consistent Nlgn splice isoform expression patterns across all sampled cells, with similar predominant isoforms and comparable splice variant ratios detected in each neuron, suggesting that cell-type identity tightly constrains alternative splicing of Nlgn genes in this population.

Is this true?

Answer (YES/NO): YES